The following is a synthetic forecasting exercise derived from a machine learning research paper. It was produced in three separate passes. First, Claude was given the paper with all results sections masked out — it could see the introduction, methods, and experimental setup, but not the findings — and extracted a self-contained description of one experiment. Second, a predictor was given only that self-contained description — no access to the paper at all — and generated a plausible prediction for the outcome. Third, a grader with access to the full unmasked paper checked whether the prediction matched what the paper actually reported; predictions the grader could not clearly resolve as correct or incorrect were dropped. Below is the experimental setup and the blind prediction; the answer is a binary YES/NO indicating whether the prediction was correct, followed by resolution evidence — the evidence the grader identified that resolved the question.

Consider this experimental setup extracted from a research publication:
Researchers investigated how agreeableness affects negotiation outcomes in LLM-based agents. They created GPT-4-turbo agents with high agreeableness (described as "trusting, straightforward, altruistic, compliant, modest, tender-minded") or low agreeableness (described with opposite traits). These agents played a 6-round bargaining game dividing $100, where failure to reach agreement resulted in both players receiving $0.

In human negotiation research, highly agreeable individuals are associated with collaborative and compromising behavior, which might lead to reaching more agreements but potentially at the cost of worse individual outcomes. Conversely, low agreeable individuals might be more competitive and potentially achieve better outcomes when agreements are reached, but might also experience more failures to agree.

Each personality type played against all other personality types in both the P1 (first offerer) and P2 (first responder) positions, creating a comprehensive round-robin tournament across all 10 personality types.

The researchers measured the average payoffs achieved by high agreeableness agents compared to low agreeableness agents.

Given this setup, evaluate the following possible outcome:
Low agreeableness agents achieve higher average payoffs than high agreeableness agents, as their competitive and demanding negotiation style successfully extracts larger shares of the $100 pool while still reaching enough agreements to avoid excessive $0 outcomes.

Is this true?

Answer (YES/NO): NO